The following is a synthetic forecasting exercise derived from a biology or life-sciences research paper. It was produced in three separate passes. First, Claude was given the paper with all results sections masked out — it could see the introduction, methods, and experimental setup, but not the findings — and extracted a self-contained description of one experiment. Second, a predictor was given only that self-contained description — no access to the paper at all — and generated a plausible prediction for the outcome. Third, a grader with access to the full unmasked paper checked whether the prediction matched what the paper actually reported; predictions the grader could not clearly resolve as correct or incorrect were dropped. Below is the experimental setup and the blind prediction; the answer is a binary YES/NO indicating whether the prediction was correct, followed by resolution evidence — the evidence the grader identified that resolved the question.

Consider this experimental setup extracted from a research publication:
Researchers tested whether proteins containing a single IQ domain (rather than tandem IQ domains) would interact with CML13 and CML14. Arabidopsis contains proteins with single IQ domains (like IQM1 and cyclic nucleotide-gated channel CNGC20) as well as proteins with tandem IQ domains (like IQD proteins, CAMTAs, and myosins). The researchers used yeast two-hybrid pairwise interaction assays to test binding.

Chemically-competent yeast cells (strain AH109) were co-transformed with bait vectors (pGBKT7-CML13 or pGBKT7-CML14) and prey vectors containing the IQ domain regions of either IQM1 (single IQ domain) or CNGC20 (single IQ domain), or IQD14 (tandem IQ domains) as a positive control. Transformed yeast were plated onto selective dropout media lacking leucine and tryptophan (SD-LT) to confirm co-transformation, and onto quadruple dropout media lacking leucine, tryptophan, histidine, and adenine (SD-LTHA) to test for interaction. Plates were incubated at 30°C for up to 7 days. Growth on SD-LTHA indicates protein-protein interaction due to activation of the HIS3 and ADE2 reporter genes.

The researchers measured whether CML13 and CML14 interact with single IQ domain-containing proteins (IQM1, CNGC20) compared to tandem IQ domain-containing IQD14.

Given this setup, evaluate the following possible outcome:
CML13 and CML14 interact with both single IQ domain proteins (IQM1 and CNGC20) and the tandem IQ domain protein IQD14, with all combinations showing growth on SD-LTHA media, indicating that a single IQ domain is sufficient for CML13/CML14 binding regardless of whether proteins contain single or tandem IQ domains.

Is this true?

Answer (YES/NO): NO